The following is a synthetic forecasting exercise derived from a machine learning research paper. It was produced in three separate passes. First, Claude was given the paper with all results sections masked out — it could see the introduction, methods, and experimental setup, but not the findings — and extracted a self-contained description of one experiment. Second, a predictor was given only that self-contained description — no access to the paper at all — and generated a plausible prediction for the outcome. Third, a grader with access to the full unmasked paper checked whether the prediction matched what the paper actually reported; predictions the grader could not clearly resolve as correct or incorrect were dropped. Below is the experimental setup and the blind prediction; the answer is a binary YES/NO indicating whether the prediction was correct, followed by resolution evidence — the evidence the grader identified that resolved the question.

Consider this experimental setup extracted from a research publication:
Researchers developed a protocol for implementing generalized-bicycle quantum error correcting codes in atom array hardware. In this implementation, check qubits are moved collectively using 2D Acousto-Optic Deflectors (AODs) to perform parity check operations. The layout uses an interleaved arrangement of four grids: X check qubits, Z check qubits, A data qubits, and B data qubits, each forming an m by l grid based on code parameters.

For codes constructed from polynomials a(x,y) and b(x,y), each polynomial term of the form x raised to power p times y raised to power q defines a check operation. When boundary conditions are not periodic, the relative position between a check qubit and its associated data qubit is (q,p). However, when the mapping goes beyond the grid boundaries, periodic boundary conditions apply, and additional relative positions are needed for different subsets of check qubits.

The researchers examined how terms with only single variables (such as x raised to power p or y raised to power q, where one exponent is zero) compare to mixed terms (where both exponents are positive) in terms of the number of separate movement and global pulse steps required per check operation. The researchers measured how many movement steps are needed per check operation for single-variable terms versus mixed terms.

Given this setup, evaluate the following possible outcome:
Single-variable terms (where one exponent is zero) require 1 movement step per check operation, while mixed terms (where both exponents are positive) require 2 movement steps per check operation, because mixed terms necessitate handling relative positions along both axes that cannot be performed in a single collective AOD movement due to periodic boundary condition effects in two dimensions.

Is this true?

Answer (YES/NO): NO